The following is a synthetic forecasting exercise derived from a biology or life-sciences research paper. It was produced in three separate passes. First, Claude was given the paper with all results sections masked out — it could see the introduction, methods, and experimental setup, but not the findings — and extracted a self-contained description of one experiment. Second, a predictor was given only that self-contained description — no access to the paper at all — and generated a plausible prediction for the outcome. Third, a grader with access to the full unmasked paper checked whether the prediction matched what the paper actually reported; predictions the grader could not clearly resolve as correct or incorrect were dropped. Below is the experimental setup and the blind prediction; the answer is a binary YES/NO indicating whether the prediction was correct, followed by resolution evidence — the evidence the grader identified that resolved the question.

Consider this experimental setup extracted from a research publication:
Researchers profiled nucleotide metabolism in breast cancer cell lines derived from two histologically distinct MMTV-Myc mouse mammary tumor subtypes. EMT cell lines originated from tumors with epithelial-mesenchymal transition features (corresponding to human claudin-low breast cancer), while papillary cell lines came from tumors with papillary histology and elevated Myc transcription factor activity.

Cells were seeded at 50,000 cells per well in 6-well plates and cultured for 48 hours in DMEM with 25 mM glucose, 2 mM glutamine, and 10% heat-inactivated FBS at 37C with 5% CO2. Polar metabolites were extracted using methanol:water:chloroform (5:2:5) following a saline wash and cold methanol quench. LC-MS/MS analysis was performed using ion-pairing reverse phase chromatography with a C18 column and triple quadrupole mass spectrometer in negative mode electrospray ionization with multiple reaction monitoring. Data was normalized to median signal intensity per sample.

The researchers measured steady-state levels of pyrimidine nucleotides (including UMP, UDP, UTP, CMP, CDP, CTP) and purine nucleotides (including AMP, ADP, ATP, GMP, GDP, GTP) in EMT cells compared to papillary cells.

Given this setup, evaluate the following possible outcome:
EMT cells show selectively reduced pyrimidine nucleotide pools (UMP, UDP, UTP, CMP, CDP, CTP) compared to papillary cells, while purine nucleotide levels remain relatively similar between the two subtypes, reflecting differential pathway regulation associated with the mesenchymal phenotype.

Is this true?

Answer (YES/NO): NO